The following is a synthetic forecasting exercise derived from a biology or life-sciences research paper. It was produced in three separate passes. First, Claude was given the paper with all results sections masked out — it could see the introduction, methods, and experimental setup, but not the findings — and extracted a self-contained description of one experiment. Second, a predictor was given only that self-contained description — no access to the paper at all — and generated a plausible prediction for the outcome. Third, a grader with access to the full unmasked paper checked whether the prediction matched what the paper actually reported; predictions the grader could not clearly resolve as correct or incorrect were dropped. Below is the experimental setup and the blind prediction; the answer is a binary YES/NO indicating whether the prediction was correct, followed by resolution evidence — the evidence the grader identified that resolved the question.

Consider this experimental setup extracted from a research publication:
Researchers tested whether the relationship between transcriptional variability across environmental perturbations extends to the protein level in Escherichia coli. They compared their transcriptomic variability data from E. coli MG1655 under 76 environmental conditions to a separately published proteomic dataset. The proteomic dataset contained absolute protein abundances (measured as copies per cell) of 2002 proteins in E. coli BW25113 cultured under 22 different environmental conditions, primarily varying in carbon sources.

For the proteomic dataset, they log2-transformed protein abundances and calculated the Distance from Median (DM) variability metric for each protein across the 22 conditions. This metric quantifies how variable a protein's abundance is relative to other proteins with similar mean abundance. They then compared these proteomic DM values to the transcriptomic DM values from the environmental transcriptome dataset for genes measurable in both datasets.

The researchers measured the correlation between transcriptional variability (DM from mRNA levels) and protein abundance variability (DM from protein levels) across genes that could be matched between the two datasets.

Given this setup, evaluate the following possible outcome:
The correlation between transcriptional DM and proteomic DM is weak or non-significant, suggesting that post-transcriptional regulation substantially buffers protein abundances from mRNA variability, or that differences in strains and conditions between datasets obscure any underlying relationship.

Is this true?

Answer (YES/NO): NO